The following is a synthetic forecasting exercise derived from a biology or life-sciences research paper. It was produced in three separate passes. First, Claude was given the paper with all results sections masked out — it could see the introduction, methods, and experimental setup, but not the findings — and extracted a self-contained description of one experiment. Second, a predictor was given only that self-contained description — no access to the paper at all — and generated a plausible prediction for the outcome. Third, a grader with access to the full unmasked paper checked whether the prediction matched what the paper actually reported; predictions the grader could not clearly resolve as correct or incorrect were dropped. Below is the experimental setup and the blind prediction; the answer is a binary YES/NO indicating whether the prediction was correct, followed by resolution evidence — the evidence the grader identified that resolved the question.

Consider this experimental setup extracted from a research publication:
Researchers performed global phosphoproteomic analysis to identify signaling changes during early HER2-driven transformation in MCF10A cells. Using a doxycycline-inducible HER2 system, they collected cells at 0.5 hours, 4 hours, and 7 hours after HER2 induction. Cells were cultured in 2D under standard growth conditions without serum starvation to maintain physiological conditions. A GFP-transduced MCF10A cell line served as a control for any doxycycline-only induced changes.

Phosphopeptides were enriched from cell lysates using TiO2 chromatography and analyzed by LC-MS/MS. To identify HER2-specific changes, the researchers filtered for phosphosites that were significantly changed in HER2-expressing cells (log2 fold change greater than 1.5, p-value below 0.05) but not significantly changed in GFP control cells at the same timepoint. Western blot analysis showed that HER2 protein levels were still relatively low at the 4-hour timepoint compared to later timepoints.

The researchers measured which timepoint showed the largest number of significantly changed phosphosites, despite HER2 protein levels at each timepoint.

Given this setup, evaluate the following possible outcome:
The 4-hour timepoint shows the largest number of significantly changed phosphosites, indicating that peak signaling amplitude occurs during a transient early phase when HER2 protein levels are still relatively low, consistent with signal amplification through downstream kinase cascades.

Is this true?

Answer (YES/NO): YES